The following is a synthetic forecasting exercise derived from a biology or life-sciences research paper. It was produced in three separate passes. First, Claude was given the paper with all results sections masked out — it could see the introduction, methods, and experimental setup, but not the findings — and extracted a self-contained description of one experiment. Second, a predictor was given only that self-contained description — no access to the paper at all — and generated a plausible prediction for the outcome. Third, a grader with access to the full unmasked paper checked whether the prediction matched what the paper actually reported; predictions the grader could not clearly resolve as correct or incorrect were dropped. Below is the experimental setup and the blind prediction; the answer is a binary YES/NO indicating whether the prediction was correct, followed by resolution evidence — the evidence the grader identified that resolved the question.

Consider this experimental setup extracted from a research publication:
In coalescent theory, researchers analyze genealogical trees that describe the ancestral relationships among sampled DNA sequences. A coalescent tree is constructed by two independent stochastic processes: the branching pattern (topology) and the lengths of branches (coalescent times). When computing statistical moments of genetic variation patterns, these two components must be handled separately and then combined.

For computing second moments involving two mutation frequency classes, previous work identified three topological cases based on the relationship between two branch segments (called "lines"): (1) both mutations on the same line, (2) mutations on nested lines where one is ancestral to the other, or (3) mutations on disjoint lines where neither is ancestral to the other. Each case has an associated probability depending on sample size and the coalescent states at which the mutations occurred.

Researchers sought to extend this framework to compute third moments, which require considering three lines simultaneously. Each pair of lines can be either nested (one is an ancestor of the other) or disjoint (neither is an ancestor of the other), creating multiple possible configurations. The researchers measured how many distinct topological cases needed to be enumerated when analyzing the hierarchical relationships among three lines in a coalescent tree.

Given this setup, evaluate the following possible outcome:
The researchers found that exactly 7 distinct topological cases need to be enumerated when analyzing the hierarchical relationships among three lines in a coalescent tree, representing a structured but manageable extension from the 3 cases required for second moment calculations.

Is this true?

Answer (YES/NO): NO